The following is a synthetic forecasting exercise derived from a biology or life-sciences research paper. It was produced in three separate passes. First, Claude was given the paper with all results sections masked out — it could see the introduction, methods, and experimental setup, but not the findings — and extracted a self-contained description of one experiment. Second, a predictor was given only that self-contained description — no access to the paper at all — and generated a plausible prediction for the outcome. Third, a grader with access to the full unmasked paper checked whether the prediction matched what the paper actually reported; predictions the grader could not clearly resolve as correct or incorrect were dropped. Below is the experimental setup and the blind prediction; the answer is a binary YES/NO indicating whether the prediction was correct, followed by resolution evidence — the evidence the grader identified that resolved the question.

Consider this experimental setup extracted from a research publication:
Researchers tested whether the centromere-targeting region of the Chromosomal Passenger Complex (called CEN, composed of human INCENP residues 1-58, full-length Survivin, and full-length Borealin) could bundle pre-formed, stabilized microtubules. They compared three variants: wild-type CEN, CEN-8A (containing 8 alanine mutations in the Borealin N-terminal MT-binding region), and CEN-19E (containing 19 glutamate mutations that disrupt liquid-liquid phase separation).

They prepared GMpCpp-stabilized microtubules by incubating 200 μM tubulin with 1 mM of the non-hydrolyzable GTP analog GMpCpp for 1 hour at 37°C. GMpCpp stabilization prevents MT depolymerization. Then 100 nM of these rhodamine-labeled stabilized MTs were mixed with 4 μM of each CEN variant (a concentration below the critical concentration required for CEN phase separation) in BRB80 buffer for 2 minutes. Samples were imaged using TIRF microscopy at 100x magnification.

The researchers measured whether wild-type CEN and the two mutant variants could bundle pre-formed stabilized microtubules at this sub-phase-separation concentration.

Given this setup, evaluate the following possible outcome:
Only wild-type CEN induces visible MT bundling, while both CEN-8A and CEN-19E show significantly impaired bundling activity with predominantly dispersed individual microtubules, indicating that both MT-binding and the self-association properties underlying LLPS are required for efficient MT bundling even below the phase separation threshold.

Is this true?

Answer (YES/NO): YES